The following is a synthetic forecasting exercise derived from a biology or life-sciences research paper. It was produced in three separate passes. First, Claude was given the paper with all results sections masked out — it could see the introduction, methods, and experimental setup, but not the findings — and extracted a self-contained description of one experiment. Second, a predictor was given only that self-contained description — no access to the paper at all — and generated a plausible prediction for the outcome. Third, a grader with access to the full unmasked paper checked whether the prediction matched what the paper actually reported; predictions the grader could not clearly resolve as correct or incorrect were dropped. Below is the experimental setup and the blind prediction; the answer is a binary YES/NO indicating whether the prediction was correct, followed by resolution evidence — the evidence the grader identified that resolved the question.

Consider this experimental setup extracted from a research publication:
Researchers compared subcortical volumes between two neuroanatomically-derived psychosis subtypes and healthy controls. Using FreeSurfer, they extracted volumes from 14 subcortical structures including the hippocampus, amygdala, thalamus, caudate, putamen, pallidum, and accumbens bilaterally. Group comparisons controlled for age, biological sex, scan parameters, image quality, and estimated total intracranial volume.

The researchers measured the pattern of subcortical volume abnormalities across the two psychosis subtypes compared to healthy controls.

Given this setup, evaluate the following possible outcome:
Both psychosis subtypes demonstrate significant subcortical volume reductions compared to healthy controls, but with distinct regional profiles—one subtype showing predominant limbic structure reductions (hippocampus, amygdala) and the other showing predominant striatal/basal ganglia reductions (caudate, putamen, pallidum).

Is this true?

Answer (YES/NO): NO